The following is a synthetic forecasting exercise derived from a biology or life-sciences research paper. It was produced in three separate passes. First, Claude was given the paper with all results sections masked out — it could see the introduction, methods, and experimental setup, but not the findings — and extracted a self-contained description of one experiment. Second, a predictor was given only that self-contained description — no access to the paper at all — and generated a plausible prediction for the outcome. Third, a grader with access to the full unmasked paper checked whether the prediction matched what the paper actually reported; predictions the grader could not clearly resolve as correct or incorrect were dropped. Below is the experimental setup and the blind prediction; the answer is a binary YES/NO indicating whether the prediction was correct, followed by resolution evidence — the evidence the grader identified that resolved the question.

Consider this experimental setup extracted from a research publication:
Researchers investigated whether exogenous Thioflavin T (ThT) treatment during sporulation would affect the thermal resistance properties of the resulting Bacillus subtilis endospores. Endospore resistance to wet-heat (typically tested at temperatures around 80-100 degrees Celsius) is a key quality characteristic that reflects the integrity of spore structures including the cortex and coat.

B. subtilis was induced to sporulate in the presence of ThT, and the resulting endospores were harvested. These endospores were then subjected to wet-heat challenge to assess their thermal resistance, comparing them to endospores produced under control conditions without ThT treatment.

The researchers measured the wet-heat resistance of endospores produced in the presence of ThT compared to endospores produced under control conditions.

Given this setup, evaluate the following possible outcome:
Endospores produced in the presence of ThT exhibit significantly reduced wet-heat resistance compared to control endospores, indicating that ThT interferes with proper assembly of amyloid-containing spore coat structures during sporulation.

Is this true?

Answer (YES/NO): NO